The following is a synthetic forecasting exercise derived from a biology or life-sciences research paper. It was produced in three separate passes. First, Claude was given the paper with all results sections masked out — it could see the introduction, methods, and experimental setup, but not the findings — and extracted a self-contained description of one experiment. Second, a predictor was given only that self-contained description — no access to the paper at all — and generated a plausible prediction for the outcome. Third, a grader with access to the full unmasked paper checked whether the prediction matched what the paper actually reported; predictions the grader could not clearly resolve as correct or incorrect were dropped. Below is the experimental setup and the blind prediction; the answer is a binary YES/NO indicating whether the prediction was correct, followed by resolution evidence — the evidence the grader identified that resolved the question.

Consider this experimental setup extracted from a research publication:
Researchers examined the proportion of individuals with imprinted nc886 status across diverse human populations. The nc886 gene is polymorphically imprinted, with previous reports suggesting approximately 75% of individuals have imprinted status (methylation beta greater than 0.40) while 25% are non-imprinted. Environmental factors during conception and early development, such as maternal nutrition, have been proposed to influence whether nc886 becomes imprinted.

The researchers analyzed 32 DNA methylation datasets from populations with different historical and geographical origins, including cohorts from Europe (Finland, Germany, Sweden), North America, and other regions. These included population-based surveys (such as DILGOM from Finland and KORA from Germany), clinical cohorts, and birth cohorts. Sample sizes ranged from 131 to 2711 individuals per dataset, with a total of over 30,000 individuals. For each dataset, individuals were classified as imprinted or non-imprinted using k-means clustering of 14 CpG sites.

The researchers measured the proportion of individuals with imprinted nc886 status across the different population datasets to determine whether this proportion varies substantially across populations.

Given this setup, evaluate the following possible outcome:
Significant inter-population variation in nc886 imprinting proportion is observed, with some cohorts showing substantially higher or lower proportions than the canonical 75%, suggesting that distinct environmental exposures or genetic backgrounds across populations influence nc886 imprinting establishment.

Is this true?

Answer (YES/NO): NO